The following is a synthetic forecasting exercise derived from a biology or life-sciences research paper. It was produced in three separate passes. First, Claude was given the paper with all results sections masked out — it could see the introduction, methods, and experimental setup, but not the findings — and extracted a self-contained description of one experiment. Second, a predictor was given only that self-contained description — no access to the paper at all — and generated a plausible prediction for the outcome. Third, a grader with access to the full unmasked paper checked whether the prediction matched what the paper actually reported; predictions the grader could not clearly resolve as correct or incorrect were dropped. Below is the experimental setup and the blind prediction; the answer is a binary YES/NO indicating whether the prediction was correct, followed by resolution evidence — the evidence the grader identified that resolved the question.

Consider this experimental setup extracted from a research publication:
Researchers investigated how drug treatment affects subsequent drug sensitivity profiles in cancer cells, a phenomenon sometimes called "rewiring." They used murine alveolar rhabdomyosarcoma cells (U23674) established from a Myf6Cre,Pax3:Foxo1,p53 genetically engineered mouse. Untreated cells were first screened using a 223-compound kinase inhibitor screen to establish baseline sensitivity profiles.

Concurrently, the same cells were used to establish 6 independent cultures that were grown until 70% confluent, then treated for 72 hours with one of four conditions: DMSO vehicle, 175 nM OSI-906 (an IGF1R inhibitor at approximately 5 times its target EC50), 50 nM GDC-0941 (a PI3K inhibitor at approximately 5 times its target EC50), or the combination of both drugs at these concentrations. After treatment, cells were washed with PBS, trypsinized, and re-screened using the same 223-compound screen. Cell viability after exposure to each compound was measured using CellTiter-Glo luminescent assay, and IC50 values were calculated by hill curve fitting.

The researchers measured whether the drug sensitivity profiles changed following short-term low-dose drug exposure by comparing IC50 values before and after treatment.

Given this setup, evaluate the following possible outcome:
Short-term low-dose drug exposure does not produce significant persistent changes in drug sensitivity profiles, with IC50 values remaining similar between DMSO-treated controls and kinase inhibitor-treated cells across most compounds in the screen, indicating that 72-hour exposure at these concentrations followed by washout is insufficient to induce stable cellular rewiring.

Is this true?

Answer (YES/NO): NO